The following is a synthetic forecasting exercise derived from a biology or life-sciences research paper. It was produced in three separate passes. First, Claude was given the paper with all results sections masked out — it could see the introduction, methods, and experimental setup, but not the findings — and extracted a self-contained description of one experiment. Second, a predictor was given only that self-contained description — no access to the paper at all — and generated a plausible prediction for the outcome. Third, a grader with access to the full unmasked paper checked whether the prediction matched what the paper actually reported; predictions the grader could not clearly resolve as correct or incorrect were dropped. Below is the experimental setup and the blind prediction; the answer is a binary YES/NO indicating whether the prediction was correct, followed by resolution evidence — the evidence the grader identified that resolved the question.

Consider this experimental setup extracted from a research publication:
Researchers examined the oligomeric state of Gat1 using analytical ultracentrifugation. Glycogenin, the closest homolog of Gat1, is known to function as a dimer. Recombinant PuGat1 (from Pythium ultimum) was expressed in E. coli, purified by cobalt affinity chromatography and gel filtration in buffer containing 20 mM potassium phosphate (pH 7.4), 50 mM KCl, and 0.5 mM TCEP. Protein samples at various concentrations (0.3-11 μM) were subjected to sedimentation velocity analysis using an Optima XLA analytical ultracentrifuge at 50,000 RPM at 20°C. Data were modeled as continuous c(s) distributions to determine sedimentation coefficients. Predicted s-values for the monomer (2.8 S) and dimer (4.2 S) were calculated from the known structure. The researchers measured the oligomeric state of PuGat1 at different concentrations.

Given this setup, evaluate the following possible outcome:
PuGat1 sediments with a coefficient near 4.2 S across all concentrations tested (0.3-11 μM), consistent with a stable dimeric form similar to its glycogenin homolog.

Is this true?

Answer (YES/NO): YES